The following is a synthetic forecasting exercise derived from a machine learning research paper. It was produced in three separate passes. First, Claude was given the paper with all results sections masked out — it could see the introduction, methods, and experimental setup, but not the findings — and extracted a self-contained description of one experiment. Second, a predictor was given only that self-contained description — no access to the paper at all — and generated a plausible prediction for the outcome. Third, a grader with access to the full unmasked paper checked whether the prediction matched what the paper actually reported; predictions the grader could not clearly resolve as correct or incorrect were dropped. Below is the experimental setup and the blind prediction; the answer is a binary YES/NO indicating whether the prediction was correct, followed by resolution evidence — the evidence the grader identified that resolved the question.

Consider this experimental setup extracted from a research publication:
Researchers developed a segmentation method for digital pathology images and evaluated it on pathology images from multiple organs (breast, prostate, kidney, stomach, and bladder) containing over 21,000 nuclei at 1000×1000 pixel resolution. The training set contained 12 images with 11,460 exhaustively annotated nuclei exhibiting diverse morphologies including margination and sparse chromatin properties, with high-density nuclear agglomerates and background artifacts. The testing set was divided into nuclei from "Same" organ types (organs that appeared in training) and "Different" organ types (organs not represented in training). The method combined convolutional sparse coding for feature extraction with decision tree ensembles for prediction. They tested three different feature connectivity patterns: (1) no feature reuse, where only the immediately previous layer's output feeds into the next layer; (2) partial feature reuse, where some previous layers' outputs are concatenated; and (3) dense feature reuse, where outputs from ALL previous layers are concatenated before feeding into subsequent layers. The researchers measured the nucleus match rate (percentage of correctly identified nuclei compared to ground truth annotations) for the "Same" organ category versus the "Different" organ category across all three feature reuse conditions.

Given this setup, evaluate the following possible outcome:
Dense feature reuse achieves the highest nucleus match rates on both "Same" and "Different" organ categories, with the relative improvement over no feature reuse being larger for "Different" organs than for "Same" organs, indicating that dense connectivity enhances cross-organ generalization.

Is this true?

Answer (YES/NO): NO